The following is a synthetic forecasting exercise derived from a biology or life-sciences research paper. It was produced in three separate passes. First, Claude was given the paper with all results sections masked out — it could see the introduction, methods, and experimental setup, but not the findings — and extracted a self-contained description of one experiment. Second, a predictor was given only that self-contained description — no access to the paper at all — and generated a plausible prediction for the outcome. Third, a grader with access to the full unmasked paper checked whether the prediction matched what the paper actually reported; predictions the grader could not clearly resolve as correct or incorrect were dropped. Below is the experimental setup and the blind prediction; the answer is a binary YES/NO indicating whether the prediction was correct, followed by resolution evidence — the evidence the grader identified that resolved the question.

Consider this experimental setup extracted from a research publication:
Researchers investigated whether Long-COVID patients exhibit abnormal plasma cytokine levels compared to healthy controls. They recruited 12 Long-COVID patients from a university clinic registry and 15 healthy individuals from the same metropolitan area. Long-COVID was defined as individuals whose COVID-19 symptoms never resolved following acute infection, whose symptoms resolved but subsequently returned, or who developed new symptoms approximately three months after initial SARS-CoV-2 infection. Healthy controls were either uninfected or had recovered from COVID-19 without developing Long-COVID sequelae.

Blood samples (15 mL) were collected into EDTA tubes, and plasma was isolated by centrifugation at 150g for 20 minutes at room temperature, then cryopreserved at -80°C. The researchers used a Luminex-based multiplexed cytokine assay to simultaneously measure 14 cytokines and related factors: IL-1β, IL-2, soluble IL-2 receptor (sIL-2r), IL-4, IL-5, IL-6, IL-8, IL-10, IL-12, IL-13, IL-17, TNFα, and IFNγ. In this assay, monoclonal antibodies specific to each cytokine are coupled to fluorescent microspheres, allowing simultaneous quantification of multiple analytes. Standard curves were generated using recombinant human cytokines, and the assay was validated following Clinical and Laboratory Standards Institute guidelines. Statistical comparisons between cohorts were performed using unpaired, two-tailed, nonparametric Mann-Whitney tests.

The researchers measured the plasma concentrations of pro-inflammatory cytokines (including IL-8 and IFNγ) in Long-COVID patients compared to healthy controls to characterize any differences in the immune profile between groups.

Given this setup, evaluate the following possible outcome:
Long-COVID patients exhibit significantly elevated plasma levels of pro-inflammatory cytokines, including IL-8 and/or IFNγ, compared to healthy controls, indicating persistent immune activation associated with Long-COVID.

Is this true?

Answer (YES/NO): NO